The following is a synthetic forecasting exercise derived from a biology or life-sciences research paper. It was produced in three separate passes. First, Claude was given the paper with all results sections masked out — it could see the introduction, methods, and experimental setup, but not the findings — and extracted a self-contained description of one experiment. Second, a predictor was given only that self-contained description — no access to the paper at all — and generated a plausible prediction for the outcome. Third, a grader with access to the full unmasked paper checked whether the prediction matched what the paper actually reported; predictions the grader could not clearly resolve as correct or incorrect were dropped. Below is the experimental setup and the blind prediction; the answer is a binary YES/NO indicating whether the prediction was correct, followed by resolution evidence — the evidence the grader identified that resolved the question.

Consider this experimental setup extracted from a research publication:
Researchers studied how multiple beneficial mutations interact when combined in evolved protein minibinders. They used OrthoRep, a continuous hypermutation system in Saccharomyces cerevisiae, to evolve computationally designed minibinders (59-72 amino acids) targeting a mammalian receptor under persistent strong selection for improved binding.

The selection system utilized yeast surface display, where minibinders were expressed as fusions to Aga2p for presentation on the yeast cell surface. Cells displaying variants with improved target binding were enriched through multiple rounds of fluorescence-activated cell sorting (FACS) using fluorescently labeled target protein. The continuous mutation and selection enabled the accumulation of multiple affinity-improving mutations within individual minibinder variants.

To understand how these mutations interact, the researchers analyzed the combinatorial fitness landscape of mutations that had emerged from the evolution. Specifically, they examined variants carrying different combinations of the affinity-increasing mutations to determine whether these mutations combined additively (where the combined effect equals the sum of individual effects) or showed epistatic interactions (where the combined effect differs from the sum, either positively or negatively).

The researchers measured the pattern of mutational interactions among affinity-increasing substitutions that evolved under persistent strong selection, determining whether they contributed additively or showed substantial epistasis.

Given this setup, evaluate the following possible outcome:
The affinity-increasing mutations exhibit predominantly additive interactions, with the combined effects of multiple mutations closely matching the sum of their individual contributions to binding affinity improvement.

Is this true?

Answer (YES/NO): YES